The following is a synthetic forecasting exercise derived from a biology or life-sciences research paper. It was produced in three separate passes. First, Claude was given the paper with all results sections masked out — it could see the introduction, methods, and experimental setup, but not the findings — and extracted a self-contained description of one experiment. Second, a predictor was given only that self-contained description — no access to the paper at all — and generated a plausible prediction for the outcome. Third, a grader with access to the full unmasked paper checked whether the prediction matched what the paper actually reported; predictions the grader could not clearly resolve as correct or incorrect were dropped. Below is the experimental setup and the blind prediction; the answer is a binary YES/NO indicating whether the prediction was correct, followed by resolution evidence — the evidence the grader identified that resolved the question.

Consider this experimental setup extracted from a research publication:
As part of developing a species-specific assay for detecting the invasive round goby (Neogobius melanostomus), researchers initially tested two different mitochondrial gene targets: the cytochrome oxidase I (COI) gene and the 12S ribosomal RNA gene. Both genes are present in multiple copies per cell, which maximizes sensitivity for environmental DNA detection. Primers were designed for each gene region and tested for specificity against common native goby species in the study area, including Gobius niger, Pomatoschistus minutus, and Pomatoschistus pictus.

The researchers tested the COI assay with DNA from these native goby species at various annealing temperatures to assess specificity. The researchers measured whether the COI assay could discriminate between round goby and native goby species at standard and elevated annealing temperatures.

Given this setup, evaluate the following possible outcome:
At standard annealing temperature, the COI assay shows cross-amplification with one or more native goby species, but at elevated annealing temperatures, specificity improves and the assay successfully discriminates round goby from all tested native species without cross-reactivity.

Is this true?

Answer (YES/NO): NO